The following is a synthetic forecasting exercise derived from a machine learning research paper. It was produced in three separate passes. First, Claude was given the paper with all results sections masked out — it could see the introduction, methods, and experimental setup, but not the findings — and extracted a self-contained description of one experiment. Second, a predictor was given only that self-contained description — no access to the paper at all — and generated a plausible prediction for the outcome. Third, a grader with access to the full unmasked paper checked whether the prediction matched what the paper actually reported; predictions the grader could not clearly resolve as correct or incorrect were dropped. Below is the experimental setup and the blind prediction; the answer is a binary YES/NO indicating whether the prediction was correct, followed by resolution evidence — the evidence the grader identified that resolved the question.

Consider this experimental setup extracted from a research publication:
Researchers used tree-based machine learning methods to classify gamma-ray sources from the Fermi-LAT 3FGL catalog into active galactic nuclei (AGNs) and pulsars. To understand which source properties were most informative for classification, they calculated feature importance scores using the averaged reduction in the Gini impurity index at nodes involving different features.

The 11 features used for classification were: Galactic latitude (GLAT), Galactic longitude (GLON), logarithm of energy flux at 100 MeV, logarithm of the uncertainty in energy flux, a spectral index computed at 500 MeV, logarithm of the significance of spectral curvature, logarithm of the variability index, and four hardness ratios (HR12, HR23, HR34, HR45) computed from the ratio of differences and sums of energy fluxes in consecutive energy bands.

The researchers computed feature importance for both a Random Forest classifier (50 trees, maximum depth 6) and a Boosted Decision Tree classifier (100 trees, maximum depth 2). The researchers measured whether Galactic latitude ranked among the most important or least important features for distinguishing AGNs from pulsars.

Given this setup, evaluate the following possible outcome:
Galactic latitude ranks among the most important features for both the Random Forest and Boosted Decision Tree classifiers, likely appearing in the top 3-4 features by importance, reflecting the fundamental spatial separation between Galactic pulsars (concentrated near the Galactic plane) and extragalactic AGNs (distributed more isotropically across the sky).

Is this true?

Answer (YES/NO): NO